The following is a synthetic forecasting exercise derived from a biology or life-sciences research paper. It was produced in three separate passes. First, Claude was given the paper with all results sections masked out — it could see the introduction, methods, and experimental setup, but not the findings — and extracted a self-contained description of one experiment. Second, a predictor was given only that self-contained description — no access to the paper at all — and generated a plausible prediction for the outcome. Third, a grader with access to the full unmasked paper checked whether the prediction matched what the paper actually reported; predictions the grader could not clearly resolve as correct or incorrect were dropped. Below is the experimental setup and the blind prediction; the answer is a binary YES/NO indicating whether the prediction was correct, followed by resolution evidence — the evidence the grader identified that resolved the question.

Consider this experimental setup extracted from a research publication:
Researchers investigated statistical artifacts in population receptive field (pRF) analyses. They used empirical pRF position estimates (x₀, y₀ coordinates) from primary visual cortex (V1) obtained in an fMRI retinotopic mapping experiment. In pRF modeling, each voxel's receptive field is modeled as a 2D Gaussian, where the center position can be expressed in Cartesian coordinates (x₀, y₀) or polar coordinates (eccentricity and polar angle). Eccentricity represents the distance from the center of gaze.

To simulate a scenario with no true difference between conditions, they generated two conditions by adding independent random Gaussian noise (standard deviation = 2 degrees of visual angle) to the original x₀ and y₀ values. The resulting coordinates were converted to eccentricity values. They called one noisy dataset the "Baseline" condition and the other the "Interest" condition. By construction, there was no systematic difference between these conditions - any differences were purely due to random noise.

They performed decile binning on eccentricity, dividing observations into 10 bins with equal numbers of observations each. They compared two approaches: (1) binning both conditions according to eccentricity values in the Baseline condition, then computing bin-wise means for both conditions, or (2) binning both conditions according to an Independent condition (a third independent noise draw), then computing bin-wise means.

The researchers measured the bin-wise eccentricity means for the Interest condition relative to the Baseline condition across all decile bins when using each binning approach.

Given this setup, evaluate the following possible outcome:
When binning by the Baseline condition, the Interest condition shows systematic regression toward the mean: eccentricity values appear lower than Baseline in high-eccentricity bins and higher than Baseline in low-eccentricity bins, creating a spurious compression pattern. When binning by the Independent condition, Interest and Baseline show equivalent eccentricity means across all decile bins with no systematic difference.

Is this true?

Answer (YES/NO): YES